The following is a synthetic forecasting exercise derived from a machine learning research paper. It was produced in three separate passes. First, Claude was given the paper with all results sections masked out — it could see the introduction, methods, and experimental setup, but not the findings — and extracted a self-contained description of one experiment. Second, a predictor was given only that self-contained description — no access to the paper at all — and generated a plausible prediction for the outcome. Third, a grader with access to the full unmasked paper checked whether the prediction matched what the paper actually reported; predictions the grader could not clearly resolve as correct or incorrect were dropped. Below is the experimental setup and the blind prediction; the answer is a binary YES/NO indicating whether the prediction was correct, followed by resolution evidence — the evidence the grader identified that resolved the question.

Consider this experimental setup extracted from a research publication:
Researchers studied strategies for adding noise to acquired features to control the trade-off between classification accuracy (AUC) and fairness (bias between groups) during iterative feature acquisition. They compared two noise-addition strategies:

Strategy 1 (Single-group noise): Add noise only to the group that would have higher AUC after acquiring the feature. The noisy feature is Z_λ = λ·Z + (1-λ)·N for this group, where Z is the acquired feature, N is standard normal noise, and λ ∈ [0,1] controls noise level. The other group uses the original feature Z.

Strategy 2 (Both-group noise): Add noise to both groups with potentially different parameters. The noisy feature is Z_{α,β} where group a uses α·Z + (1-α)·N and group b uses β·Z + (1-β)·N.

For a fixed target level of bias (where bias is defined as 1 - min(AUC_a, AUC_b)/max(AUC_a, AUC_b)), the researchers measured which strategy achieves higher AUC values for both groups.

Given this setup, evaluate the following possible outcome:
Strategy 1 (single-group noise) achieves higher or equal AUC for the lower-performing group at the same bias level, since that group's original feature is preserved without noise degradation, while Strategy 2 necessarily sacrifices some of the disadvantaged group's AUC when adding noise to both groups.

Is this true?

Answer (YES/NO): YES